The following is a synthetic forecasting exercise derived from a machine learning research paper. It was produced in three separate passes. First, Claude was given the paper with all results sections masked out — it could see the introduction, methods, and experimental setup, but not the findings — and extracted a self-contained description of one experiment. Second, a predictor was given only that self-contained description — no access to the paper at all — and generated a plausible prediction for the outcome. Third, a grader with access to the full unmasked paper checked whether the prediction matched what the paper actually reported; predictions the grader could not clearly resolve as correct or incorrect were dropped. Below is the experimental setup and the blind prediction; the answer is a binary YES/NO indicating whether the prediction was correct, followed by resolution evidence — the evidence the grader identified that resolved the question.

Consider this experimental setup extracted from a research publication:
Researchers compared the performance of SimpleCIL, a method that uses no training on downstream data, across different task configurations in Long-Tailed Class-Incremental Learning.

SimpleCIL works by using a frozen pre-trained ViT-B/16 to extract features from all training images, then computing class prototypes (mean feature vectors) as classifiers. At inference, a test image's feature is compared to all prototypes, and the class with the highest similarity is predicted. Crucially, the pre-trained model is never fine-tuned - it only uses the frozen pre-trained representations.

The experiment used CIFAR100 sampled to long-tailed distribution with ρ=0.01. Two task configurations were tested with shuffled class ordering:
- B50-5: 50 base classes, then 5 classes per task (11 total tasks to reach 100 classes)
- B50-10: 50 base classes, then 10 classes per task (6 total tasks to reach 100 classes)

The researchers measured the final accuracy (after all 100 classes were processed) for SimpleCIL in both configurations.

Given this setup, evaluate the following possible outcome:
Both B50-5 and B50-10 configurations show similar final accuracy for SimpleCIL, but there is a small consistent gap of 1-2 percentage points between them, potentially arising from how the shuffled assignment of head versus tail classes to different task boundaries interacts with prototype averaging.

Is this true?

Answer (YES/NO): NO